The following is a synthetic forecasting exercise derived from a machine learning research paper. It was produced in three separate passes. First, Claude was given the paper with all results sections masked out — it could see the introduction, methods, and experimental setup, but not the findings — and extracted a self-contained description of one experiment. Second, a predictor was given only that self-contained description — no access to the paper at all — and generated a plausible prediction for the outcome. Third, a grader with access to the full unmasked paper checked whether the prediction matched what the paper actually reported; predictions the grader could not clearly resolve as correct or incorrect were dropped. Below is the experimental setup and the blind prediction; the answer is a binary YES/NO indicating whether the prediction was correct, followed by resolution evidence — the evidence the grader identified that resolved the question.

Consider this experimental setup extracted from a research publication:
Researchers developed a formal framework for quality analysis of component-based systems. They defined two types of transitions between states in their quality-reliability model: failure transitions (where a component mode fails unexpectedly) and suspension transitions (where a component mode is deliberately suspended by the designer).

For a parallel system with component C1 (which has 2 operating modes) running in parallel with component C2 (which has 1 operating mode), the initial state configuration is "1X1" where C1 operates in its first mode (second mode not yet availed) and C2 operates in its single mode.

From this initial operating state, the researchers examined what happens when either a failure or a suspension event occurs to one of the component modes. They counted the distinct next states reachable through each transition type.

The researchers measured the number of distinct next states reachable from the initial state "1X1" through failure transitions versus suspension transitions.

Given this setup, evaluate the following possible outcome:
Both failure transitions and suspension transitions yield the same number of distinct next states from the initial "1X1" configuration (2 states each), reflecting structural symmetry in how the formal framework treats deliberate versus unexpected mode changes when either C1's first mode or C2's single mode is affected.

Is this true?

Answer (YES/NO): YES